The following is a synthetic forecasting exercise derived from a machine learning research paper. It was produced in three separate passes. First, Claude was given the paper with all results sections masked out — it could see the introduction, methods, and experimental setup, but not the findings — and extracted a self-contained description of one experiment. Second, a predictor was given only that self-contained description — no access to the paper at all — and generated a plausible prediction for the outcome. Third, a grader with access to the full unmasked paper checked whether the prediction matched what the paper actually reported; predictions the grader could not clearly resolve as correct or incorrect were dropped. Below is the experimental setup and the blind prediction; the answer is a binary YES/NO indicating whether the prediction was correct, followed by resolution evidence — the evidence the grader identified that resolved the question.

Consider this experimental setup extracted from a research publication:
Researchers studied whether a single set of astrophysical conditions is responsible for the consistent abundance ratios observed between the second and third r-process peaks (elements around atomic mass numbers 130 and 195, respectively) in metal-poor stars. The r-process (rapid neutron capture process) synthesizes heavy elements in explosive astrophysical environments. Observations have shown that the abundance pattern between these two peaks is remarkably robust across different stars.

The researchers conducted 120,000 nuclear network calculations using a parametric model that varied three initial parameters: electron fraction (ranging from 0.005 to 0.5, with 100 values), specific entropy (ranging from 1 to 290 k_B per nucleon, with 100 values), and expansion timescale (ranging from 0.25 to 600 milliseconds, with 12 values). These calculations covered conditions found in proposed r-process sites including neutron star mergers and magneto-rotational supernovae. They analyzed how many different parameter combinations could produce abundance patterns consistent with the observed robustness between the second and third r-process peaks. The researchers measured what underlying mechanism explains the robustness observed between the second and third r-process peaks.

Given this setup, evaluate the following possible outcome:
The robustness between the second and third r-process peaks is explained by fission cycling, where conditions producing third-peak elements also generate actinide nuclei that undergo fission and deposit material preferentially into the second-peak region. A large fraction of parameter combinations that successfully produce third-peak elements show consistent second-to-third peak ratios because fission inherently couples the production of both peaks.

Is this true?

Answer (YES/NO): NO